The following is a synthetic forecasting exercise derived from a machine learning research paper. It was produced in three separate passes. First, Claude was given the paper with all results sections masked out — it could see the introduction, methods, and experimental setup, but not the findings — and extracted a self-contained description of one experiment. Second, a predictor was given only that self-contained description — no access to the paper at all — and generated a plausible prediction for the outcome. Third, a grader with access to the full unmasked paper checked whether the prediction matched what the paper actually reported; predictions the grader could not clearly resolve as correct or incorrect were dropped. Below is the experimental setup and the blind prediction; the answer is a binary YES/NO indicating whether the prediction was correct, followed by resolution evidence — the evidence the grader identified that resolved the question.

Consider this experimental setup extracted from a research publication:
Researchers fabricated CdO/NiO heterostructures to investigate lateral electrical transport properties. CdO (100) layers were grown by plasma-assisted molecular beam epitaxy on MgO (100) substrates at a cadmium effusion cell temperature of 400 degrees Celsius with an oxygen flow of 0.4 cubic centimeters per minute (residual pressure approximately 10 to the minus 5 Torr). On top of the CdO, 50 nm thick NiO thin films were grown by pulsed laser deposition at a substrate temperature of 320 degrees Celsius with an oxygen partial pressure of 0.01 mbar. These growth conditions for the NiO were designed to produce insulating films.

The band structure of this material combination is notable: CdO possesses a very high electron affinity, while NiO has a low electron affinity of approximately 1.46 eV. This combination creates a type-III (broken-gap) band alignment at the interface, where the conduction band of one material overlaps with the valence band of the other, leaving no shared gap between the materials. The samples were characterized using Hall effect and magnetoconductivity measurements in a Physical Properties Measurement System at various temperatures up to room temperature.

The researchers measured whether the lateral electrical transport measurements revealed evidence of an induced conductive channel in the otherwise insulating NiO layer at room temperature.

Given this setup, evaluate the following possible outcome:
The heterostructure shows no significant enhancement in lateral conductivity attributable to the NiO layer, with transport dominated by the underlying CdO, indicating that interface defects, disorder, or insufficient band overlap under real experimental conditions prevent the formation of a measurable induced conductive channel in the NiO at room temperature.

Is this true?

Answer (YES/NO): NO